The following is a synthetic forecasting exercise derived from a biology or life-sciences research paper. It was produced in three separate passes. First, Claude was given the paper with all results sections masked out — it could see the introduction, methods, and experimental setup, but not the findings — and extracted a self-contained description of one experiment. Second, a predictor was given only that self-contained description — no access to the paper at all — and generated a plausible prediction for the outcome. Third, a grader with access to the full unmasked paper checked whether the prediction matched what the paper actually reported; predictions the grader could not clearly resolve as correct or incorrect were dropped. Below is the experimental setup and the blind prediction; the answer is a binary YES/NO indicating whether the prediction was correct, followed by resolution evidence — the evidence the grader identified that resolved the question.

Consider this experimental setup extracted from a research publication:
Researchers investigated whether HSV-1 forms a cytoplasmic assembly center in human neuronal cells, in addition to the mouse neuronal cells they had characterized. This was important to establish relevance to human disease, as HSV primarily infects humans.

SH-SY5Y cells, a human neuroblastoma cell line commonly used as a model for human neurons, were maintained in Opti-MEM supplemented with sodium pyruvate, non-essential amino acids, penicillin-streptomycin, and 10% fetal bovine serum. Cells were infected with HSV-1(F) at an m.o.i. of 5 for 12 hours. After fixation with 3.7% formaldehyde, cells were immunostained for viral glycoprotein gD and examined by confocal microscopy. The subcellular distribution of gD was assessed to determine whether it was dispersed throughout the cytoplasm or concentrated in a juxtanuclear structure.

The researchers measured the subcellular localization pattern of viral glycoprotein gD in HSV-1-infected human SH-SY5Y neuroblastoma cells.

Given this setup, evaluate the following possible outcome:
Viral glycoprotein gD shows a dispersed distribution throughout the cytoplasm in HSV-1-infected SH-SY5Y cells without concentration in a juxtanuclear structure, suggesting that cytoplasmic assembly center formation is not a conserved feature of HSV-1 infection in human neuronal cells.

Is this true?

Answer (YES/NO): NO